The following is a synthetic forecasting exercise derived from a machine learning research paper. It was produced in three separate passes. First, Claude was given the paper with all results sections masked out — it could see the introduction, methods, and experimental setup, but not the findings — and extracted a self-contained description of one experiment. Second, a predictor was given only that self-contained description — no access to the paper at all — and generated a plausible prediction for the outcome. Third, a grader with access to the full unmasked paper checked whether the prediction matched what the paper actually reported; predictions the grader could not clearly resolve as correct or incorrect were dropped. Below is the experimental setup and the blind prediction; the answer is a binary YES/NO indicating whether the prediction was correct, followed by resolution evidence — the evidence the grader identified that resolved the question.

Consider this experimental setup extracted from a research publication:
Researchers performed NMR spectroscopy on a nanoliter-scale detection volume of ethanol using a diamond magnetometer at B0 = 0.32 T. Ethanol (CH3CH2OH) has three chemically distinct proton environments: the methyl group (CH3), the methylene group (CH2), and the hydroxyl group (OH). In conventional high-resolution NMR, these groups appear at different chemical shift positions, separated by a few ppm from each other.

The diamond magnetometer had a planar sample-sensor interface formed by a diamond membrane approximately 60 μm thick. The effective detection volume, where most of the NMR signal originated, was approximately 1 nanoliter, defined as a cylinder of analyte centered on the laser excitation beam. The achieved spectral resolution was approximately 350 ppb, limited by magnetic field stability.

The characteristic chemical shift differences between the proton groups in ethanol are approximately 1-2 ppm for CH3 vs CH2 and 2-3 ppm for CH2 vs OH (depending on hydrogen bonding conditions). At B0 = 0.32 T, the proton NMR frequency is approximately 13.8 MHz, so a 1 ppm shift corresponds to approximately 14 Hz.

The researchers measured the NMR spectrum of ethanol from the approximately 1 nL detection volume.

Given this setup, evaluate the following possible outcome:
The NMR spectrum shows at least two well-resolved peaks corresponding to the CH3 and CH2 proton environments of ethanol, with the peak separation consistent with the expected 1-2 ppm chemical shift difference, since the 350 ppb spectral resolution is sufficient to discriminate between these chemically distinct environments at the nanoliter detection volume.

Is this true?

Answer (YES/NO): YES